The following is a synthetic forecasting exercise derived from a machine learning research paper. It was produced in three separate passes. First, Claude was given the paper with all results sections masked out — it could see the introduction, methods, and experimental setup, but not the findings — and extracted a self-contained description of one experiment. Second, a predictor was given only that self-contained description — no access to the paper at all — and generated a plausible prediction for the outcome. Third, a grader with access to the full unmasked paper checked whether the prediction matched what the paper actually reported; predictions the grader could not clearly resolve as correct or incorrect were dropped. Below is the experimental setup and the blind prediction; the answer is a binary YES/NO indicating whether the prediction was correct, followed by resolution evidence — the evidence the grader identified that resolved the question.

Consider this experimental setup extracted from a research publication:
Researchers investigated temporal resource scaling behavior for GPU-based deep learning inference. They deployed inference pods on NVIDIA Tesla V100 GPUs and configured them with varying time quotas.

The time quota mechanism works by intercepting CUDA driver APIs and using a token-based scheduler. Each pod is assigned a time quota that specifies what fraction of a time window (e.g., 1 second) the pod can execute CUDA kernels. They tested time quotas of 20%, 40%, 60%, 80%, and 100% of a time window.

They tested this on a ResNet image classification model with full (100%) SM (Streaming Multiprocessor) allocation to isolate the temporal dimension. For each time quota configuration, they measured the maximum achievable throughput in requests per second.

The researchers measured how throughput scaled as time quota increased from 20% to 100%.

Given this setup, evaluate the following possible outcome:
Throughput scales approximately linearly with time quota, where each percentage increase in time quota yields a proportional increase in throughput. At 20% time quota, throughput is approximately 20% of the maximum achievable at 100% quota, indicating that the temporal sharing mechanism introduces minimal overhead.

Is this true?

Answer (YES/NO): YES